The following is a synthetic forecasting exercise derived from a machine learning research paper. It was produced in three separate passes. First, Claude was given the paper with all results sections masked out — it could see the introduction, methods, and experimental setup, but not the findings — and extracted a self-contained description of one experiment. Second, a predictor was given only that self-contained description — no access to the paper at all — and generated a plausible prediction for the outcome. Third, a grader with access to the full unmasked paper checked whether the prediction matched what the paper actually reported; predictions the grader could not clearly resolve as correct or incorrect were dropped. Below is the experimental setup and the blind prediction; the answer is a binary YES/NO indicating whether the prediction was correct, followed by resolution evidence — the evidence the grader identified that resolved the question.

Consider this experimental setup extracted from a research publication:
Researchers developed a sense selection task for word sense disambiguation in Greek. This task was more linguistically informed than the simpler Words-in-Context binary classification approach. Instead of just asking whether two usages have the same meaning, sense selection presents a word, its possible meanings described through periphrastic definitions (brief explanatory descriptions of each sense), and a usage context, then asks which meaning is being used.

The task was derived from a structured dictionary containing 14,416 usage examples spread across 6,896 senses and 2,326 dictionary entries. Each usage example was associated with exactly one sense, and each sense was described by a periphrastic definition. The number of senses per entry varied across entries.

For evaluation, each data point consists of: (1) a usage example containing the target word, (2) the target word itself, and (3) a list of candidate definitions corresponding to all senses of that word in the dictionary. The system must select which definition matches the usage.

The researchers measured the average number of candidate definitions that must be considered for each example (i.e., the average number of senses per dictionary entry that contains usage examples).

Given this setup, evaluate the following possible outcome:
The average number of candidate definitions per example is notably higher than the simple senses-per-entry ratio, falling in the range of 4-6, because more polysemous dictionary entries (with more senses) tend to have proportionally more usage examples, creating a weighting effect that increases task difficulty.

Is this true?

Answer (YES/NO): NO